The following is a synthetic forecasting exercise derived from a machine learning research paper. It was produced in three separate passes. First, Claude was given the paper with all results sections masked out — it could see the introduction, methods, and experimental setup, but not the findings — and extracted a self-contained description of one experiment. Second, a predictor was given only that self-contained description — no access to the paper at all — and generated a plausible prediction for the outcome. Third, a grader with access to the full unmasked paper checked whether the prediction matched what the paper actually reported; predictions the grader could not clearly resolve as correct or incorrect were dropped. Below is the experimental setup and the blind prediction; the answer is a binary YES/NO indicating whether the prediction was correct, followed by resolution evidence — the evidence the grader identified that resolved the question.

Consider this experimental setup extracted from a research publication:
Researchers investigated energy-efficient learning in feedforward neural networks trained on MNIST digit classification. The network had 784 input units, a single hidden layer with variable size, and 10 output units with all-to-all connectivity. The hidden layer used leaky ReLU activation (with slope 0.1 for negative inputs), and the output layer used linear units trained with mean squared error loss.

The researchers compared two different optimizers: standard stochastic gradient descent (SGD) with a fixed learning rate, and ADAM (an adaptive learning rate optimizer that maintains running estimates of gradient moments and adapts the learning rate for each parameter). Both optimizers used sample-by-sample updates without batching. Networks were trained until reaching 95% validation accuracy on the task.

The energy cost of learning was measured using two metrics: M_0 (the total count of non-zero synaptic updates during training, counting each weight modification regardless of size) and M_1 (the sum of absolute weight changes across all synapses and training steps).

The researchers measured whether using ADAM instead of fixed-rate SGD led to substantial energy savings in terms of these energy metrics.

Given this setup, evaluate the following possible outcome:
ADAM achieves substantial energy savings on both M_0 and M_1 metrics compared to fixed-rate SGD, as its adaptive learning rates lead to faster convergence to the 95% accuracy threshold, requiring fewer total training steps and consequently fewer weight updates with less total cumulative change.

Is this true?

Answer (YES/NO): NO